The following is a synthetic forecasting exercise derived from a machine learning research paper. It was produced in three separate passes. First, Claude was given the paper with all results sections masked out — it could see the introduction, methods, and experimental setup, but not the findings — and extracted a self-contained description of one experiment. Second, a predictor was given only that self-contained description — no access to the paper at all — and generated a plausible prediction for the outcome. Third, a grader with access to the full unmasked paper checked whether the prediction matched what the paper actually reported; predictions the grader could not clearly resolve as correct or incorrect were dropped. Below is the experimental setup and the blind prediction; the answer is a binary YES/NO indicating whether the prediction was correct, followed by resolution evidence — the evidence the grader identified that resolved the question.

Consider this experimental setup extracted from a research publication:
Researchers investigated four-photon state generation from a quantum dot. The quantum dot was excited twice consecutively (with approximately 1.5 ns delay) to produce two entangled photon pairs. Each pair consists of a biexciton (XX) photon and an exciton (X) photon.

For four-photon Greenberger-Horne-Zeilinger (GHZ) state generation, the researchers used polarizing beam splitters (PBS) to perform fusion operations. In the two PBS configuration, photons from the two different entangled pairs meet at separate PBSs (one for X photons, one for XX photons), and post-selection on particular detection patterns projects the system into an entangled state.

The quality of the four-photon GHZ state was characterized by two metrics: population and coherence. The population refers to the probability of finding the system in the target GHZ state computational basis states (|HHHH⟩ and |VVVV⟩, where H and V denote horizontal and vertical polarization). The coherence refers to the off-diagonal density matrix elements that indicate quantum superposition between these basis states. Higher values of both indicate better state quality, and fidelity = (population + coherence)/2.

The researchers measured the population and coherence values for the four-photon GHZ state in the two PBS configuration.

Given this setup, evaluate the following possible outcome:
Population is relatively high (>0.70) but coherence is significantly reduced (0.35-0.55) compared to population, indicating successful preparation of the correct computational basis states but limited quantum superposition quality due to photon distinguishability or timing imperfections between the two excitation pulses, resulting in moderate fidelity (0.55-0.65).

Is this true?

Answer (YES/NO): NO